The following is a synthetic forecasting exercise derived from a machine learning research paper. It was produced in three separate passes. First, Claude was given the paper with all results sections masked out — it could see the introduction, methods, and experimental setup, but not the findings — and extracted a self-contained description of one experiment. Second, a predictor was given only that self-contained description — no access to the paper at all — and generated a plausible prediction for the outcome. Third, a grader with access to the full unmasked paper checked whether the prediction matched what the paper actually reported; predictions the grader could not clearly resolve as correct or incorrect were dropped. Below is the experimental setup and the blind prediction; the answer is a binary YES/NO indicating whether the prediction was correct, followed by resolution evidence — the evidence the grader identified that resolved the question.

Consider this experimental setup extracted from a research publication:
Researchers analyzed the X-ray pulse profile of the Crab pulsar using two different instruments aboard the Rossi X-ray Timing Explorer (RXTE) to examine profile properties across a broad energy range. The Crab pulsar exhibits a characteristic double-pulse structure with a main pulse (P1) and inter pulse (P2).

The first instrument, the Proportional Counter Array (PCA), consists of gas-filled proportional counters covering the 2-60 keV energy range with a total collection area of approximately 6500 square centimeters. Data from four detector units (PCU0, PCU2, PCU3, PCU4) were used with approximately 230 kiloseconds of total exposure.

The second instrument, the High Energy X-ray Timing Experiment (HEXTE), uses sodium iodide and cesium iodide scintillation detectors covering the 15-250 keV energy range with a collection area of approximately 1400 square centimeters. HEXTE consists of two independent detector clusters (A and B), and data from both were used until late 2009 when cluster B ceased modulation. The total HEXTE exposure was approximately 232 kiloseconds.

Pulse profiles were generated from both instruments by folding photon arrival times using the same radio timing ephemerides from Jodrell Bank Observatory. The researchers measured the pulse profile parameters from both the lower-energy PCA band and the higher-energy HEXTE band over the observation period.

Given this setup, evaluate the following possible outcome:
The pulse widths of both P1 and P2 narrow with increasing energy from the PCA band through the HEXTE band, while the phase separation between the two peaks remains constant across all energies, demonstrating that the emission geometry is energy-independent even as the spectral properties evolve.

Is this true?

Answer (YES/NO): NO